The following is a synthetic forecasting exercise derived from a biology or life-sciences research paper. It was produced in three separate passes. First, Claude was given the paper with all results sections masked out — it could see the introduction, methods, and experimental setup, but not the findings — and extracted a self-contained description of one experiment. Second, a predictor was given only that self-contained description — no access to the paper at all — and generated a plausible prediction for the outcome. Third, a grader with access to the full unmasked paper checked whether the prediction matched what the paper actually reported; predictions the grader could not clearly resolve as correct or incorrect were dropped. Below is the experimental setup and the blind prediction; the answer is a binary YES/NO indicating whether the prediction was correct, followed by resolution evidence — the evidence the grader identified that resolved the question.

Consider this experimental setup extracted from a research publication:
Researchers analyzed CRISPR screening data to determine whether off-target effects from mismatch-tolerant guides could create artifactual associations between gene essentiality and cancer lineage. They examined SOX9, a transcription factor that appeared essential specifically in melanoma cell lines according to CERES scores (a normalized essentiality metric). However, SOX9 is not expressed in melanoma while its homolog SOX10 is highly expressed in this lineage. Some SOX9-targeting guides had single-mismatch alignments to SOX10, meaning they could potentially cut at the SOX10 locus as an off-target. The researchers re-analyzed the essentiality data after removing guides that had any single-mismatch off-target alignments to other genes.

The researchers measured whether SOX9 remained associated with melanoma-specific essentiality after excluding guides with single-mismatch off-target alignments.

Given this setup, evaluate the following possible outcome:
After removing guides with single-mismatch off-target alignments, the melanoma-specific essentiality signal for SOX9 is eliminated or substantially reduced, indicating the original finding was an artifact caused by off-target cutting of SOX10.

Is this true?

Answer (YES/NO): YES